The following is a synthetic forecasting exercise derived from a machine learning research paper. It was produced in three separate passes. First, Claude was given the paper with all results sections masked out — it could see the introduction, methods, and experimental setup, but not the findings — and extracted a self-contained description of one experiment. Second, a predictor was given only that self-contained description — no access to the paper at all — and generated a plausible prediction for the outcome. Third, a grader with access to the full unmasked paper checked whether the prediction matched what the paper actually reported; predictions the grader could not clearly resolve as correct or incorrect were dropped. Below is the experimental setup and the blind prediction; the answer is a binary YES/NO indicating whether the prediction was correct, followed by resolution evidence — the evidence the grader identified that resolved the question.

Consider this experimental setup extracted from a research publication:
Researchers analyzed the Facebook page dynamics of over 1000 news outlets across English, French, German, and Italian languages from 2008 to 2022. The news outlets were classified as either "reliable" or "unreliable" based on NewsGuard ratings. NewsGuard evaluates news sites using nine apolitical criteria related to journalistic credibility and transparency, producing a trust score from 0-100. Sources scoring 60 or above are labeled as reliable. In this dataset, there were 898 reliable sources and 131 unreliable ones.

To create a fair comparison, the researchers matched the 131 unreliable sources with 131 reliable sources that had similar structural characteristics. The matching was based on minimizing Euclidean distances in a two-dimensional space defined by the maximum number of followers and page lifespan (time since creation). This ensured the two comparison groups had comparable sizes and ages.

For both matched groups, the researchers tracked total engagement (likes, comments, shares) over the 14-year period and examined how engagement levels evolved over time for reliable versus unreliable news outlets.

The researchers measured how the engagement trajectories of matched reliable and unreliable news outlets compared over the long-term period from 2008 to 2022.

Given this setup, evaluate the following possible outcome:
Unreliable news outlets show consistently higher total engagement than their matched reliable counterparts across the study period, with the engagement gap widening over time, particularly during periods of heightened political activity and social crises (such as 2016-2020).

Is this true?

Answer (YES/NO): NO